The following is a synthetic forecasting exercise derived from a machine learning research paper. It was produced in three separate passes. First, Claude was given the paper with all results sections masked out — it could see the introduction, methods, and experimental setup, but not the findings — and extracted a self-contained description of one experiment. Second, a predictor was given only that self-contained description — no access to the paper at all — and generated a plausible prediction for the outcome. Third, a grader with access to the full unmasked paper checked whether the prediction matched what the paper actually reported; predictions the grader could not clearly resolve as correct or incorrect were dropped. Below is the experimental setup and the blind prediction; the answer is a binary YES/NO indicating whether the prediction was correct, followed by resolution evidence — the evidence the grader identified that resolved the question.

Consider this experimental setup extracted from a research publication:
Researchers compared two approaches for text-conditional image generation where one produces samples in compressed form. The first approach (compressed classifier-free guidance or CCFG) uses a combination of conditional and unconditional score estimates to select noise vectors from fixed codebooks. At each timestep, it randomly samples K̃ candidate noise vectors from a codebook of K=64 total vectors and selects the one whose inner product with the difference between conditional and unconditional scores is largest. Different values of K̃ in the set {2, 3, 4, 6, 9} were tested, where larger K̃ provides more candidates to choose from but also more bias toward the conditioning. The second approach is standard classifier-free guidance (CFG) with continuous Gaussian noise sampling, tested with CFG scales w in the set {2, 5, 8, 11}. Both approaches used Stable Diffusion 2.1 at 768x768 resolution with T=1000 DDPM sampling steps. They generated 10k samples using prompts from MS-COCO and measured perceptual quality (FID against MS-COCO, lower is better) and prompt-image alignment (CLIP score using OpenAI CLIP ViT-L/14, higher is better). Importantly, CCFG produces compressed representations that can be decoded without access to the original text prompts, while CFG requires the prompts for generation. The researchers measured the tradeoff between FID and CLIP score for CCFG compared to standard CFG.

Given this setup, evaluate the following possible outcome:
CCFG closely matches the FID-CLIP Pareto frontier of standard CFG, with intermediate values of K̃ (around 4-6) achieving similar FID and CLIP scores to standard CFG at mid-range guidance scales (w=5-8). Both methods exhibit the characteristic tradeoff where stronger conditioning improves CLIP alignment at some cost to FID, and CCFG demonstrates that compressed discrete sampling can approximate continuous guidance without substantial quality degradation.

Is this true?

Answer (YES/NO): NO